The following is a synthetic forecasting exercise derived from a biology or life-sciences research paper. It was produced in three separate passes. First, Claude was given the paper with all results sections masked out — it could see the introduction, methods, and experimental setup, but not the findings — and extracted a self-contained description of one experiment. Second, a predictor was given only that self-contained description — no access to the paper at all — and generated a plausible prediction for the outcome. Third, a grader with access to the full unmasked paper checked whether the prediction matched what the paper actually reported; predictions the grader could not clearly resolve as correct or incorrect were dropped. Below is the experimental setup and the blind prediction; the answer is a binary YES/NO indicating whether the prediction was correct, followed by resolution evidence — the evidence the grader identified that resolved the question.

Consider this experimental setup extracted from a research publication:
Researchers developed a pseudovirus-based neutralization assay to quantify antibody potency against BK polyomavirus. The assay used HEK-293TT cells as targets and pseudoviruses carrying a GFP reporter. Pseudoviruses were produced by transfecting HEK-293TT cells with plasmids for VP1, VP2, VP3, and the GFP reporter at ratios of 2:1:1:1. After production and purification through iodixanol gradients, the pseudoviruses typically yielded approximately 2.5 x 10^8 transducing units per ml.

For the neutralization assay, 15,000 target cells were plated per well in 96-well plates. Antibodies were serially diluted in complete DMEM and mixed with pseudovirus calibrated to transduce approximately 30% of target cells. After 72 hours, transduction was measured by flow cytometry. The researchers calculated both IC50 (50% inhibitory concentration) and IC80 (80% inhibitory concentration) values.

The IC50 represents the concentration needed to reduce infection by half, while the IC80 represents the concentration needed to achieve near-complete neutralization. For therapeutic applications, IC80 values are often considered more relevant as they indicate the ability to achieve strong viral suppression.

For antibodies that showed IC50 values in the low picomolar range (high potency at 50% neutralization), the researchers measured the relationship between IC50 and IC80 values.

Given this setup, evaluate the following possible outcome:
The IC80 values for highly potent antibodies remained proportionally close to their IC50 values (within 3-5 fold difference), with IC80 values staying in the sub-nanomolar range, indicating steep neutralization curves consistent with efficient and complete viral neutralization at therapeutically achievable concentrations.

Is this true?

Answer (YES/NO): YES